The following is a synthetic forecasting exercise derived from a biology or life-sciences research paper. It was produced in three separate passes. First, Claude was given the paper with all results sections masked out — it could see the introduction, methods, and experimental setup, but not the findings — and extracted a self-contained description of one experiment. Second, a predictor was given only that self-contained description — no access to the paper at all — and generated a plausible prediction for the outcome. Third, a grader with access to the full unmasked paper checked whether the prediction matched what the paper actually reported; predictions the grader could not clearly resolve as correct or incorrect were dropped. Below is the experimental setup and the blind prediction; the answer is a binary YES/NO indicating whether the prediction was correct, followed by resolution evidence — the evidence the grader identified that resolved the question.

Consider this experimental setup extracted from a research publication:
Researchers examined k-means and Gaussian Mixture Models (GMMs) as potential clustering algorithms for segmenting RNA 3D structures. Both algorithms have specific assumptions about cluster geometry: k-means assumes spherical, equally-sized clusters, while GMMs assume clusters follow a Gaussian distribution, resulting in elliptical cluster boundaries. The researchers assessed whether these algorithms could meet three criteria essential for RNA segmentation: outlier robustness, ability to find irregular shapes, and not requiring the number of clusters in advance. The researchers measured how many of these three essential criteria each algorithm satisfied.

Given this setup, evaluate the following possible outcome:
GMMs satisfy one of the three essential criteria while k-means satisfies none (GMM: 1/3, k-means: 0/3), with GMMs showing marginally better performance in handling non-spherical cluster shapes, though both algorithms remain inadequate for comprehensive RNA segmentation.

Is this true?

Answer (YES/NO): NO